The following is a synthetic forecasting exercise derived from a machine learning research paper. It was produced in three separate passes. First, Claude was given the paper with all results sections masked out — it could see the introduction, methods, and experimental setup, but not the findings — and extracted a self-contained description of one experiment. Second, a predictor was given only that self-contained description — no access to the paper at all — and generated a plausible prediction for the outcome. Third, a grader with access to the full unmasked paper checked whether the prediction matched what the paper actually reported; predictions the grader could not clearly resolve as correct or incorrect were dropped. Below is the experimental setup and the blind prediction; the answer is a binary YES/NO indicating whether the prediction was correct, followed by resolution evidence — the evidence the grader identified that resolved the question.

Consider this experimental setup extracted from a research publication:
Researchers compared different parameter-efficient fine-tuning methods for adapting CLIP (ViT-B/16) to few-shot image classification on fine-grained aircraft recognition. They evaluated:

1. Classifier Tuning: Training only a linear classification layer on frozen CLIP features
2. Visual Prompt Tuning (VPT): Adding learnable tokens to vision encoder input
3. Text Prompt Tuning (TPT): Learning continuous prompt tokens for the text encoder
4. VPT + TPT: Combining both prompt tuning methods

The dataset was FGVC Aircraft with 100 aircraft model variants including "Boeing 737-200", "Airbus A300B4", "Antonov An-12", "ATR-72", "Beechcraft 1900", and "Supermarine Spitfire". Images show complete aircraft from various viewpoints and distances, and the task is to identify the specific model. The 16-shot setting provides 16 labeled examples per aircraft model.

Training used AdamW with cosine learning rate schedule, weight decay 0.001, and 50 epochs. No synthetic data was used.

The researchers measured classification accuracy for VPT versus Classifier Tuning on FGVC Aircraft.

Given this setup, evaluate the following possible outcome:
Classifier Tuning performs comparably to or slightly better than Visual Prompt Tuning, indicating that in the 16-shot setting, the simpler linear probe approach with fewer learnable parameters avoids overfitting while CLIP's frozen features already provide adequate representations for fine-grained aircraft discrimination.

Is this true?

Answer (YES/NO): NO